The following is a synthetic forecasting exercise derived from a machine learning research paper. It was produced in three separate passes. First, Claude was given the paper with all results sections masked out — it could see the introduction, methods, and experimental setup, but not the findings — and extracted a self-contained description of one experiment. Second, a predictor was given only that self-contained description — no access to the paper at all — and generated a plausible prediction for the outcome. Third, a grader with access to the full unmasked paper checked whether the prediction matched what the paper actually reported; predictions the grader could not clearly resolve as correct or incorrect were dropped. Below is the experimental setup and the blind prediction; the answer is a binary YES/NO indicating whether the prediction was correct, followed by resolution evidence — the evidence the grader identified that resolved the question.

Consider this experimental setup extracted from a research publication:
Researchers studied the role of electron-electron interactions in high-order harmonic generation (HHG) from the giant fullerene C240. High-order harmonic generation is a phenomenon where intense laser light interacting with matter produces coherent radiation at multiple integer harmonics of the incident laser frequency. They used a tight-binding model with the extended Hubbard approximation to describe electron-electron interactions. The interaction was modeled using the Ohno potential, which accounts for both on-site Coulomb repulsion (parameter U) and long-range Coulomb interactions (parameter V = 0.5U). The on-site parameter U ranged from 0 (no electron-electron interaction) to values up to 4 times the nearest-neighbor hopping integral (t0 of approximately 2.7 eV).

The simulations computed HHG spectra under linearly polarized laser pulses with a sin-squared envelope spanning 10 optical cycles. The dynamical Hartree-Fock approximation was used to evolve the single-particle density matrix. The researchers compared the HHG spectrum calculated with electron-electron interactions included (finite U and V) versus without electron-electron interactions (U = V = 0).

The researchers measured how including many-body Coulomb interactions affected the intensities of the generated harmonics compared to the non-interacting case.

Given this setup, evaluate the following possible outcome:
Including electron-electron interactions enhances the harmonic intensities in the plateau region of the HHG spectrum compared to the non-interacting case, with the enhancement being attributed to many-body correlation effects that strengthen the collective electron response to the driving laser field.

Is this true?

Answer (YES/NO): NO